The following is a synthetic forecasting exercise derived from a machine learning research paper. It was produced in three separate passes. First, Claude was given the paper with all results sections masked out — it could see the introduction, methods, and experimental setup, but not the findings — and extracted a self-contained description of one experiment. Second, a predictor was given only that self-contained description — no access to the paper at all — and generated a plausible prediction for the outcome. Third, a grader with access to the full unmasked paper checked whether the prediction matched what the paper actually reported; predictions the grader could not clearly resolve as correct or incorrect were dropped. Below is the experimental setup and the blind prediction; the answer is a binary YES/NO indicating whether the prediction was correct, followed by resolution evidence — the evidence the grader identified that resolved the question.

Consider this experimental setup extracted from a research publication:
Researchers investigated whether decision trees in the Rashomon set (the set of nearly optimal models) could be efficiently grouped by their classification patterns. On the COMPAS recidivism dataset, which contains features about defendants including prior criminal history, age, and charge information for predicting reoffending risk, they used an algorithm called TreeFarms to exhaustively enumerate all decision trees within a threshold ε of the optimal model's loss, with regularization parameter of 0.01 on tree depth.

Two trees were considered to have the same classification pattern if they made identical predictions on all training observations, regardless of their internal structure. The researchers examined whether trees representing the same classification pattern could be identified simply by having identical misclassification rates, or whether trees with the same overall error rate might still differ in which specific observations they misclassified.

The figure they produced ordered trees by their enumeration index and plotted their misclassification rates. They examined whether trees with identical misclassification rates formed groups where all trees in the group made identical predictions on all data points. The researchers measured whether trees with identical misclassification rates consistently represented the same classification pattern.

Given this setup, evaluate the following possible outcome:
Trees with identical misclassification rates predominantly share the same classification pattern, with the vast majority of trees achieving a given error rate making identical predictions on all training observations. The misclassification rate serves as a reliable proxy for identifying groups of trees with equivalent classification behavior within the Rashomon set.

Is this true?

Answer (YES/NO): YES